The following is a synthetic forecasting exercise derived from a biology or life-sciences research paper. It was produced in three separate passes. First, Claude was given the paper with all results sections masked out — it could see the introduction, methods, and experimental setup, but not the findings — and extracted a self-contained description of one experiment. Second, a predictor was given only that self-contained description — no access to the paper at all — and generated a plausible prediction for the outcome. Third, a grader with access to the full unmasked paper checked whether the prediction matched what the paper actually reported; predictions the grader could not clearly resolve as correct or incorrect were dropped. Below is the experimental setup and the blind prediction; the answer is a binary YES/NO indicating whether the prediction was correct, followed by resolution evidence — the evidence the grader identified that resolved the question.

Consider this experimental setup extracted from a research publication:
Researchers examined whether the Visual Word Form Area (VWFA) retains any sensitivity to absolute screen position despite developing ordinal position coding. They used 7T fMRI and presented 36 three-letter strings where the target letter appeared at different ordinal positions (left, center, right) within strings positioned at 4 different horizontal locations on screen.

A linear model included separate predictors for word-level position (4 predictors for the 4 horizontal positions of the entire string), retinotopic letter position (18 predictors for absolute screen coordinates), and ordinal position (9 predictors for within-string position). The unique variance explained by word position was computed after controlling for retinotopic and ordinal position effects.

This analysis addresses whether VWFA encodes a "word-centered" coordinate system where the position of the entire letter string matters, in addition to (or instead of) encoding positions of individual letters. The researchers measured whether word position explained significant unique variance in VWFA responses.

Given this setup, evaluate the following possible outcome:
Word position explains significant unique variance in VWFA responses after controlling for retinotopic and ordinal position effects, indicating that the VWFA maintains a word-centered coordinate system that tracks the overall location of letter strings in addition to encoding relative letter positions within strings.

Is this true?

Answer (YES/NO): NO